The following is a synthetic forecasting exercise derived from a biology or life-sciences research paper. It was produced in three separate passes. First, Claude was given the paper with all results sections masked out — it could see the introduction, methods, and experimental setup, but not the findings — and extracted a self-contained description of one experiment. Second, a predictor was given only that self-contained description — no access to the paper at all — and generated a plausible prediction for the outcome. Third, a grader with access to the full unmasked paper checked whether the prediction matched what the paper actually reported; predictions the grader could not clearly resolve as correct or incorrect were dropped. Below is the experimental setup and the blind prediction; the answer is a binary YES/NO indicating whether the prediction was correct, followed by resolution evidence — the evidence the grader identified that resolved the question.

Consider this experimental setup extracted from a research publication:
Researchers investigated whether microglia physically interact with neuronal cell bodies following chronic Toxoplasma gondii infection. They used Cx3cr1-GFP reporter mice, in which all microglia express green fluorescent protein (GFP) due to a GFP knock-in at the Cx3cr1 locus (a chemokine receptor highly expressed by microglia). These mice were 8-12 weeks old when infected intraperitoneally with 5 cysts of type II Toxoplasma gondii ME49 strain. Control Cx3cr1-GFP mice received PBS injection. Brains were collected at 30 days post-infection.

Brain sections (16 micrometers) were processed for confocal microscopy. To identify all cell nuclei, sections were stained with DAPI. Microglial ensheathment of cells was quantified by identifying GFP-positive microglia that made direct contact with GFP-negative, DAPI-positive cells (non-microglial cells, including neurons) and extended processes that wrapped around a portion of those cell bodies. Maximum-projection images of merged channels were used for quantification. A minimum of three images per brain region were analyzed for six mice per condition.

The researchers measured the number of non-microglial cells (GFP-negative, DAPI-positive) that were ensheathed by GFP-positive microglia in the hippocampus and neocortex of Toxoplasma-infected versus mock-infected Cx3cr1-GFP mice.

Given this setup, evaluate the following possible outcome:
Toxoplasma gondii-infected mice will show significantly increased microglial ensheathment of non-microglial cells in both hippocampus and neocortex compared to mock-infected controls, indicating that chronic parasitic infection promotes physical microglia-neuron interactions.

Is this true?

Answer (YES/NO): YES